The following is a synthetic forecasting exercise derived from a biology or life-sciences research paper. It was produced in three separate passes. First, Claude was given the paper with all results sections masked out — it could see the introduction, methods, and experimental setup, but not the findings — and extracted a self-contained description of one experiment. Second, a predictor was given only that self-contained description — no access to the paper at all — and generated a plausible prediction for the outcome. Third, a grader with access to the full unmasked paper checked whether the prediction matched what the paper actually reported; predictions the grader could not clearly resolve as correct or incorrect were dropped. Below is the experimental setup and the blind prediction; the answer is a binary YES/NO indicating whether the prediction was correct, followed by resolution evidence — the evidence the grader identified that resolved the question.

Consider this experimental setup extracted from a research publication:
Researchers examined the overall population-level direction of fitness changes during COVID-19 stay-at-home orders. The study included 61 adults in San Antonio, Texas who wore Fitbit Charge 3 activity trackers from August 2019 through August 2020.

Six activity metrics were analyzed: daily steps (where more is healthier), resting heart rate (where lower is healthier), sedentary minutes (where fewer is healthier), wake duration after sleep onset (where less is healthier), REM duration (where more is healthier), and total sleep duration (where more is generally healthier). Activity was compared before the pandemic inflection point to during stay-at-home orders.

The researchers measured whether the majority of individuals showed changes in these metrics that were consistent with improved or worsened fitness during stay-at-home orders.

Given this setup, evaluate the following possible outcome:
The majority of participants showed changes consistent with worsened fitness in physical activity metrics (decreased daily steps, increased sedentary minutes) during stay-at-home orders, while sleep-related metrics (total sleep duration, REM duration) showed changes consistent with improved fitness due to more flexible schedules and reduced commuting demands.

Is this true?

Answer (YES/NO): NO